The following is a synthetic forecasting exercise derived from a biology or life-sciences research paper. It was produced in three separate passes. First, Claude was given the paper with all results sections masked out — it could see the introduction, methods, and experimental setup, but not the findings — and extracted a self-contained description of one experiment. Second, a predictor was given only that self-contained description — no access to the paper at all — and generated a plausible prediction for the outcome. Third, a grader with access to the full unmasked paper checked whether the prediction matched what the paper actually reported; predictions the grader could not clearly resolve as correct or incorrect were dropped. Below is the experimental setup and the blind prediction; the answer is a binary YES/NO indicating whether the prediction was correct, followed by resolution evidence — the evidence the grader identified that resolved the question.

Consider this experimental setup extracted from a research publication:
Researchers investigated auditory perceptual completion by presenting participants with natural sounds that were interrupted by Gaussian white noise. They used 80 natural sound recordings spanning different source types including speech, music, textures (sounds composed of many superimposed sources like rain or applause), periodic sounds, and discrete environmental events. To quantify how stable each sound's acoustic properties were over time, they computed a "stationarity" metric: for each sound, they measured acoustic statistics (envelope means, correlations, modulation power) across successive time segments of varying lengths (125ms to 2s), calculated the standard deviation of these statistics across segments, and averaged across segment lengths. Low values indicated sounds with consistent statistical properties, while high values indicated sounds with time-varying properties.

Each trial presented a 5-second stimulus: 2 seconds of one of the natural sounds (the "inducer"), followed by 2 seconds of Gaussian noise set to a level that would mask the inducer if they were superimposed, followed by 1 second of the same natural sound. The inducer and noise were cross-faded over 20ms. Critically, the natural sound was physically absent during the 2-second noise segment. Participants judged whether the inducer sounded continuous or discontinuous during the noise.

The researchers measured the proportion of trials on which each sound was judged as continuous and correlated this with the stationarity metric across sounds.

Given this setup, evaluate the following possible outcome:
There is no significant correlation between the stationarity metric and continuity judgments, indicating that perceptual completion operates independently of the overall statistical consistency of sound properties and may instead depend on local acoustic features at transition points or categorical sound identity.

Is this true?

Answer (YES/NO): NO